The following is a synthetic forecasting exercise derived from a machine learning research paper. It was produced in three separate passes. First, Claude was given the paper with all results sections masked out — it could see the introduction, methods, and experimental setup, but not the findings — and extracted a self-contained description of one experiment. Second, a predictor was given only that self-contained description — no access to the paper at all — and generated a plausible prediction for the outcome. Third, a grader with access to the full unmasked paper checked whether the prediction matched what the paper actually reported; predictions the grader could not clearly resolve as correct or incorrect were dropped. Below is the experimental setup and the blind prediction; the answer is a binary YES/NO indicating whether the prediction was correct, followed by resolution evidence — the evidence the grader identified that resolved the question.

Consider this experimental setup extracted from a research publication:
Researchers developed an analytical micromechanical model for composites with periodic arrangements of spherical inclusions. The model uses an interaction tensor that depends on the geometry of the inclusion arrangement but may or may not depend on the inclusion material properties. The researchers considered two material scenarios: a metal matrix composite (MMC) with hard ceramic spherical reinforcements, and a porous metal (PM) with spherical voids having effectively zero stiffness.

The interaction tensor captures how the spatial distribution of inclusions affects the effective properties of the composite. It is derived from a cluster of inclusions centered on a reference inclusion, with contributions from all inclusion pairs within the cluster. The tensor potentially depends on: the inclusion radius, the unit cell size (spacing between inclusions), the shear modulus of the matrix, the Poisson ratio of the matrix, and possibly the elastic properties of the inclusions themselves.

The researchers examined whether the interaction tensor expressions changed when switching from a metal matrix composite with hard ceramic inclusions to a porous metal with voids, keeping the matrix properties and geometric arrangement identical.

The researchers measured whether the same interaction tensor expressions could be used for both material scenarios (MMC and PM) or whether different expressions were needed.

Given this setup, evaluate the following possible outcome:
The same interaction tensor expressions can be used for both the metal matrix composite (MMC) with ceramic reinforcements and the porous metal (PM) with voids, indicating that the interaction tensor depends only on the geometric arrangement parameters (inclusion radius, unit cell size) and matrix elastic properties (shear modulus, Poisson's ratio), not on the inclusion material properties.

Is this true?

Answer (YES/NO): YES